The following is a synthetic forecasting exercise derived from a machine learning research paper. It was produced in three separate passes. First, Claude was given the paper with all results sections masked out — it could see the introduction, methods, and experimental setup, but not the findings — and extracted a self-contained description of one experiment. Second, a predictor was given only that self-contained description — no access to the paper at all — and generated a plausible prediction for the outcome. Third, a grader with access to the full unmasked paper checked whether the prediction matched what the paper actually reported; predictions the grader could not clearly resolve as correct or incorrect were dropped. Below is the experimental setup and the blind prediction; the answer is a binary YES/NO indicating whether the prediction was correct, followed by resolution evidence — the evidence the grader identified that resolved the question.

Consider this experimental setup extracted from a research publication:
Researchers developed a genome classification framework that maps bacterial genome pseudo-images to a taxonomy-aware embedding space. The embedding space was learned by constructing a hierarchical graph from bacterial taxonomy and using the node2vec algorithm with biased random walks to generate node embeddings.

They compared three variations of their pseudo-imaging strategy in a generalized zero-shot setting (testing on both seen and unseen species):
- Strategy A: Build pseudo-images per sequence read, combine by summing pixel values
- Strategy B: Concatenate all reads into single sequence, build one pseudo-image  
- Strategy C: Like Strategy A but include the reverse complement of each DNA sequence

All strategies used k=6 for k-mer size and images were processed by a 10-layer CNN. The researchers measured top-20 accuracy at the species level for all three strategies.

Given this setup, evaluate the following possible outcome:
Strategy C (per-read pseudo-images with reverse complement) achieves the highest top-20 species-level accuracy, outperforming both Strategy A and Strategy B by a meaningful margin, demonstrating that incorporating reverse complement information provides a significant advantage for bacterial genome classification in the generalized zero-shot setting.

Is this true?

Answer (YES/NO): NO